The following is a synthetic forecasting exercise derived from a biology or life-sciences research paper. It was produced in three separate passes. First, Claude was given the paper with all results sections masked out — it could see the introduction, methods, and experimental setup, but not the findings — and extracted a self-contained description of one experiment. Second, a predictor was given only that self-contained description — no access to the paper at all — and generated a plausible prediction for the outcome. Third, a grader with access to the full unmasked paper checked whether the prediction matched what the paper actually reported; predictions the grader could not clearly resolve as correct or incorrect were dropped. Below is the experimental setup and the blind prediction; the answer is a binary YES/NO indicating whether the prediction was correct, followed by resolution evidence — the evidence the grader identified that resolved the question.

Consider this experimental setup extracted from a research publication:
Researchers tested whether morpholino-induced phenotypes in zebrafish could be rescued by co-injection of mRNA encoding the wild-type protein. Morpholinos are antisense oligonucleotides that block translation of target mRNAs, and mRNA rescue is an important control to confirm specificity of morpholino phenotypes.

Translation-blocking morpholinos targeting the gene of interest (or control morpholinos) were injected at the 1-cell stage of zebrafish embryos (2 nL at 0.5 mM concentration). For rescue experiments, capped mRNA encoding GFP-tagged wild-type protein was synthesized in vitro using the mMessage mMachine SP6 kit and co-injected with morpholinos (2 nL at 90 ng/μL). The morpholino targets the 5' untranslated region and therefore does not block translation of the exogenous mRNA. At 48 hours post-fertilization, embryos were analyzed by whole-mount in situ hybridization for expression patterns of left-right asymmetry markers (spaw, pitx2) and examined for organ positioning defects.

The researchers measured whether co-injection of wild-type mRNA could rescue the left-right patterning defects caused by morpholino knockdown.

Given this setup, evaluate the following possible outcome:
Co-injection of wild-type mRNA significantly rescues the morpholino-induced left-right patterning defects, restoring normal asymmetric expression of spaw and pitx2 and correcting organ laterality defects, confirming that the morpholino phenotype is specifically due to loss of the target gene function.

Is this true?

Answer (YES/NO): NO